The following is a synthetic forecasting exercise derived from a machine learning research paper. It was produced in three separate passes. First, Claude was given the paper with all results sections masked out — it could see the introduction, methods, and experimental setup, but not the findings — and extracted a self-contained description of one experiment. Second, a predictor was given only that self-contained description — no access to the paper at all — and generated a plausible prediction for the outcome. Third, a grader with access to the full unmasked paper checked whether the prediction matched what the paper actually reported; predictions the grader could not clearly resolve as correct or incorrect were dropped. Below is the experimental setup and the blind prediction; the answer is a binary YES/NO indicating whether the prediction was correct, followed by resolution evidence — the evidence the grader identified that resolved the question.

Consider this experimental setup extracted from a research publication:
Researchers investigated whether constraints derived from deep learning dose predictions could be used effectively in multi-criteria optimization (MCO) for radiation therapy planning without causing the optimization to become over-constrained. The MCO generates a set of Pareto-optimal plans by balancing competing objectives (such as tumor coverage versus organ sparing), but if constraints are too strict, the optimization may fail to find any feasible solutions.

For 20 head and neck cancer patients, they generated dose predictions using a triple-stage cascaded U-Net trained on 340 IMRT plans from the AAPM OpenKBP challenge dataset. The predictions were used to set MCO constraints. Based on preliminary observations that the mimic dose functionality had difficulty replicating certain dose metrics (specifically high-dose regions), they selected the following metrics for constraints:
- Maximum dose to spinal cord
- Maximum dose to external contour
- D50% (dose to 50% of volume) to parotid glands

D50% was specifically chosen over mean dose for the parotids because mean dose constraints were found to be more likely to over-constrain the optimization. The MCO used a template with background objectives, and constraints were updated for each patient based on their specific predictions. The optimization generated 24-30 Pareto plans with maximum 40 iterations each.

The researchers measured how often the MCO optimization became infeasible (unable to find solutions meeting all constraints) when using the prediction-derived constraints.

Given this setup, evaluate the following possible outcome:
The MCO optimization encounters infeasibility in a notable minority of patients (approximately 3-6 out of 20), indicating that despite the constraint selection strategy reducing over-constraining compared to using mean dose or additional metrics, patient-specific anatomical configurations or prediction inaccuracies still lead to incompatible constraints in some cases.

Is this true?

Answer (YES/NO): NO